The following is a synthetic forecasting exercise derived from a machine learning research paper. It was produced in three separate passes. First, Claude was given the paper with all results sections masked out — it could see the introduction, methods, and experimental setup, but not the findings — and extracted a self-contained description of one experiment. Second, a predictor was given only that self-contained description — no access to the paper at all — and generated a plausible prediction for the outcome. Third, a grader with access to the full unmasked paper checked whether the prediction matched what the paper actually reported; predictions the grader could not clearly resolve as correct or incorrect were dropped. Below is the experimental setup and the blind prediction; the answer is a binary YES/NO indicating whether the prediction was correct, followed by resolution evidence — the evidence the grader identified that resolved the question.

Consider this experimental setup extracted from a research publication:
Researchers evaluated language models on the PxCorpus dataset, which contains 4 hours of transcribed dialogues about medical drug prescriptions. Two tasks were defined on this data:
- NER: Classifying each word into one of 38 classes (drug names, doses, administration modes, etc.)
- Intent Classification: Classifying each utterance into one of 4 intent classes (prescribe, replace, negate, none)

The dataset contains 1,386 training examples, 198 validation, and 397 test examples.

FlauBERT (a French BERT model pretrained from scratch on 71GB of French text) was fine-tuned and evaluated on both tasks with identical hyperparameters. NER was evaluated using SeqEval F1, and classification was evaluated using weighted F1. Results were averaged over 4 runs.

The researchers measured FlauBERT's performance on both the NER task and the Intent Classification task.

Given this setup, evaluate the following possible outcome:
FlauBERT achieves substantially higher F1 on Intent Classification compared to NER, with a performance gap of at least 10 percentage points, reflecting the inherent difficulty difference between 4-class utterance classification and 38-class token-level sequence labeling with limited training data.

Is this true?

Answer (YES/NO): YES